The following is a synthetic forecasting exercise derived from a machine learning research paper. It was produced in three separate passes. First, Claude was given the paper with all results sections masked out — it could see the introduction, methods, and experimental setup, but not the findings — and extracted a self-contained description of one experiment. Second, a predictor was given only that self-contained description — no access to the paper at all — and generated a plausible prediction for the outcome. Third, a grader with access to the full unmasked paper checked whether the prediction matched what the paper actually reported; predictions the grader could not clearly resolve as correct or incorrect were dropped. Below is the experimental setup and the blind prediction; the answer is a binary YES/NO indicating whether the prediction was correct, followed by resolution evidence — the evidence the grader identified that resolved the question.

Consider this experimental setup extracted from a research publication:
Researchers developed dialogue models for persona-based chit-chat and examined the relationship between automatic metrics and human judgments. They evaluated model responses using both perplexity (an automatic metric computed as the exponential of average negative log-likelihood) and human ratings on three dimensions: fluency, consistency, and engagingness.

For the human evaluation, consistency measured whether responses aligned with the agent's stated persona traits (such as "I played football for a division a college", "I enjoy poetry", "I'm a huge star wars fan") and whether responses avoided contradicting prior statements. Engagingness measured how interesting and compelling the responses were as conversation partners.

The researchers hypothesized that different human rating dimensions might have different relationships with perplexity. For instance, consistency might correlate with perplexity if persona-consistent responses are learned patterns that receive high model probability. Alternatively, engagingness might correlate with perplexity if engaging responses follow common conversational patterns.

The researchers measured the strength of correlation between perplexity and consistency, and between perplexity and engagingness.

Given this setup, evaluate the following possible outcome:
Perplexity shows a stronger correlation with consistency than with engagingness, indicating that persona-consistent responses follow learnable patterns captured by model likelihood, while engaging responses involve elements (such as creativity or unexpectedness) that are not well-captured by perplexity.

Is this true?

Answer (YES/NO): YES